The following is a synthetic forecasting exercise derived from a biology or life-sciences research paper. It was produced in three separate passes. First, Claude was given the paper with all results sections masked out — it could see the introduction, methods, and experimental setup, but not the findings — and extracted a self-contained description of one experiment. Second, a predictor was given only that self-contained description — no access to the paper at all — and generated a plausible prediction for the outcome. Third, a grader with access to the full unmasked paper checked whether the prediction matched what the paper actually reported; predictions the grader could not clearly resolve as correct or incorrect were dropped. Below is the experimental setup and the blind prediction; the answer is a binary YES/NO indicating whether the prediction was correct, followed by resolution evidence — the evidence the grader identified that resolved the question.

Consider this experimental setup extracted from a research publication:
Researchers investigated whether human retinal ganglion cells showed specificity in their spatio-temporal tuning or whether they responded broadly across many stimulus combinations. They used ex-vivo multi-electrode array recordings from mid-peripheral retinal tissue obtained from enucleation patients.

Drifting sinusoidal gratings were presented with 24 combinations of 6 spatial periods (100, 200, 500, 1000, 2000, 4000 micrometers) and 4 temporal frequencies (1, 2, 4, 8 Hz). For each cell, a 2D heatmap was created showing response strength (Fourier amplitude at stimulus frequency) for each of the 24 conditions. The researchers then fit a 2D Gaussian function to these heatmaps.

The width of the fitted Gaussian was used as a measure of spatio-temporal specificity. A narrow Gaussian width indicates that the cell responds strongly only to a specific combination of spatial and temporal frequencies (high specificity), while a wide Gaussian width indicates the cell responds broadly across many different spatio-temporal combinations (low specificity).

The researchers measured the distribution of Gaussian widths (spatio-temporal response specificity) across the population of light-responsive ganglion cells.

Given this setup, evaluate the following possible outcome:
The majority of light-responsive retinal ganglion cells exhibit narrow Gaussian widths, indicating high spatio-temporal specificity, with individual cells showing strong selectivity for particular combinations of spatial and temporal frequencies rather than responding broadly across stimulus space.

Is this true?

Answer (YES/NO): NO